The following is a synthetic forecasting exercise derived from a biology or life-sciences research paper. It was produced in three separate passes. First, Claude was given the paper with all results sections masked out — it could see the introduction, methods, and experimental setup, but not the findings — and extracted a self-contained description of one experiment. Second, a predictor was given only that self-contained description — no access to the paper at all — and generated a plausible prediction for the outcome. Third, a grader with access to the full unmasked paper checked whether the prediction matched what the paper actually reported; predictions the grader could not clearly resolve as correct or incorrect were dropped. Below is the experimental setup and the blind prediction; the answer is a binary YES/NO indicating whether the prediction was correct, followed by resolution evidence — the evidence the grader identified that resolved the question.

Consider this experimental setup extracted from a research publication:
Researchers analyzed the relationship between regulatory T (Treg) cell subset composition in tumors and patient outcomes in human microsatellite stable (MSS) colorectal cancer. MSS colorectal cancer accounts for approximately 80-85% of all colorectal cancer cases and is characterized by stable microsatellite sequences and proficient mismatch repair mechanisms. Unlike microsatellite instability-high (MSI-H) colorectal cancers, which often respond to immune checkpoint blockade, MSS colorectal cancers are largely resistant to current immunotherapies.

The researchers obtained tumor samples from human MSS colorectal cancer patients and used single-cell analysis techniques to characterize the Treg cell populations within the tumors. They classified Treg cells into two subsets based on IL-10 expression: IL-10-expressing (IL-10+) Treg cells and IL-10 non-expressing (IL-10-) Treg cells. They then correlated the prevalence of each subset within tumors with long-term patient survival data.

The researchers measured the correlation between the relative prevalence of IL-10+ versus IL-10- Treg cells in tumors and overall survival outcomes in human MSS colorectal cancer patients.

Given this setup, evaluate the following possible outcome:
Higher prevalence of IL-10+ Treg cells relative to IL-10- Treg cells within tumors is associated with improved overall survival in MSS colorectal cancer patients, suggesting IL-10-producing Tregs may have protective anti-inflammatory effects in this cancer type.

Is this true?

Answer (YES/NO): YES